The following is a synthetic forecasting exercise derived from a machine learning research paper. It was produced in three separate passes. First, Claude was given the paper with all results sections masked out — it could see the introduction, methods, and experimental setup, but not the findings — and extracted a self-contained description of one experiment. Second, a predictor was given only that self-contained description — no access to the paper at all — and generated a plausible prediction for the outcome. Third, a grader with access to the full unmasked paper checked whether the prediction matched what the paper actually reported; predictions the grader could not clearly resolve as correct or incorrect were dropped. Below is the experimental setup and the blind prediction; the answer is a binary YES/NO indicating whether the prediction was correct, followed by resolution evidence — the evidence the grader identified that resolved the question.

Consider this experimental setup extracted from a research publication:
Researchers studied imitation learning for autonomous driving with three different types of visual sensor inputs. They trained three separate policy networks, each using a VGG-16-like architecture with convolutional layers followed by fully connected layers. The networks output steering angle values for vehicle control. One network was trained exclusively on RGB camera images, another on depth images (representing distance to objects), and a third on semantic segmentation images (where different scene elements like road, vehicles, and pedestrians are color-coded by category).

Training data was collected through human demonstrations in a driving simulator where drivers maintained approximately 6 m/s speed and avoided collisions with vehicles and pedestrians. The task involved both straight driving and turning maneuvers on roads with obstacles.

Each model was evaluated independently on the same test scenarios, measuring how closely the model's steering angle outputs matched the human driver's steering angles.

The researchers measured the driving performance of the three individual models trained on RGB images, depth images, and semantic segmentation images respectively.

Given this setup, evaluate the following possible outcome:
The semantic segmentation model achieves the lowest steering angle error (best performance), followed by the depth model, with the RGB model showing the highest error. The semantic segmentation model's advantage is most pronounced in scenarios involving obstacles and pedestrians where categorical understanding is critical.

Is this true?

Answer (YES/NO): NO